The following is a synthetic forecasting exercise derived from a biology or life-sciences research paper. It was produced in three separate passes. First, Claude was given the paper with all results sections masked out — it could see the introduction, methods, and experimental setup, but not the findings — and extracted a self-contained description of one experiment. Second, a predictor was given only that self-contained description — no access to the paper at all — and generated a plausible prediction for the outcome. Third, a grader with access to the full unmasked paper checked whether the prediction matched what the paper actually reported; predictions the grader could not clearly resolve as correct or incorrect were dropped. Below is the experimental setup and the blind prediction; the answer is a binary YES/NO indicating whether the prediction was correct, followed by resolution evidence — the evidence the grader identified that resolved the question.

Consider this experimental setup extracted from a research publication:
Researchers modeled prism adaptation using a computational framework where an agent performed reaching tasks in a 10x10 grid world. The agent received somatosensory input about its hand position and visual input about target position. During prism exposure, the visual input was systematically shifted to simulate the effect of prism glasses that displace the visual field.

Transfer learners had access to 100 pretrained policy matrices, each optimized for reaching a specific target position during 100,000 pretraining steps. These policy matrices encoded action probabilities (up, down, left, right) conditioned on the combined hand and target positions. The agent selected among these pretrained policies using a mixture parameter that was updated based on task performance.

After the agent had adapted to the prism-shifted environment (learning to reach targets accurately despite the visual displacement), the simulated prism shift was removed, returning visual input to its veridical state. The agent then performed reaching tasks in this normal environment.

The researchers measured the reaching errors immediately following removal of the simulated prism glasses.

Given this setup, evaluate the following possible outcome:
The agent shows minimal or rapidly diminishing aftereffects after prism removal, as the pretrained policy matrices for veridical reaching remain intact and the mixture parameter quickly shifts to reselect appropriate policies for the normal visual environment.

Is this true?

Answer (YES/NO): NO